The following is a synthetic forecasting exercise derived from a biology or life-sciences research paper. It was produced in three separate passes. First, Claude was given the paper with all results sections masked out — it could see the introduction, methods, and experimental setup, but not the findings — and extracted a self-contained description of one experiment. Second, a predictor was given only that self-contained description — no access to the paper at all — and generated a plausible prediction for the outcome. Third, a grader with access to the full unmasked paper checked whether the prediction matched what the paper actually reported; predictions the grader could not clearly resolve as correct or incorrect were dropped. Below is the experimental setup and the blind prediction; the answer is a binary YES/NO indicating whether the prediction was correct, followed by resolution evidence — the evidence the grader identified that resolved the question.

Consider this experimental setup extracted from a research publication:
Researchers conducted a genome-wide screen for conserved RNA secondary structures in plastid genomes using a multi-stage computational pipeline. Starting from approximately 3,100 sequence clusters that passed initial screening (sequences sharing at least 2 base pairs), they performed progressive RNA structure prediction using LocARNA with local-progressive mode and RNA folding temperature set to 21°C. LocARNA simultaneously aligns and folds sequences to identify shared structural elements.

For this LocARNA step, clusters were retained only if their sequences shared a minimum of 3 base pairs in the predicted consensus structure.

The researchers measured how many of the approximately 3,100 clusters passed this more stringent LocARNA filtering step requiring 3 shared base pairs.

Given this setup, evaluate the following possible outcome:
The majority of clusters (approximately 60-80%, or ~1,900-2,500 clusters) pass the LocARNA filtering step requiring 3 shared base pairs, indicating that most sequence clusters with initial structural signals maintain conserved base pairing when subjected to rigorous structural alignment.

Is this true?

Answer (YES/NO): NO